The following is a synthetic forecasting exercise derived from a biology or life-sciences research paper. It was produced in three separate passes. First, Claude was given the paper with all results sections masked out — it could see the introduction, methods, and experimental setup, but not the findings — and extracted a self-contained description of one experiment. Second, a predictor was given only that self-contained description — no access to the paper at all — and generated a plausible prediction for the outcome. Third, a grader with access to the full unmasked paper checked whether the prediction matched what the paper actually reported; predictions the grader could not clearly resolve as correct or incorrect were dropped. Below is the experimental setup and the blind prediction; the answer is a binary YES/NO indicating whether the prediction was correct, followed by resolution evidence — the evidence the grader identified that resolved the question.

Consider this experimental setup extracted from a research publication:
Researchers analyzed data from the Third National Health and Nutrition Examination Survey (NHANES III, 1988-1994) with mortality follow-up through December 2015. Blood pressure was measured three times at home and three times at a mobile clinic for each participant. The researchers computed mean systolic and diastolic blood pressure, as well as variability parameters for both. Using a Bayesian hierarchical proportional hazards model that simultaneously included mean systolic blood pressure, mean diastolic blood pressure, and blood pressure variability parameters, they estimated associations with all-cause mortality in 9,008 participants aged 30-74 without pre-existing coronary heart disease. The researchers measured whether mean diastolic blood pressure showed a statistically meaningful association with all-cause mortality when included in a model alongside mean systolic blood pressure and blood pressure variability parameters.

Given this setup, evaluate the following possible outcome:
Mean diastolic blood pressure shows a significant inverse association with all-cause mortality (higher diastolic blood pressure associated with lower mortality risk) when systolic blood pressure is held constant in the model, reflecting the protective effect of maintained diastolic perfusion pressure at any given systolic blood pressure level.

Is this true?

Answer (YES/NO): NO